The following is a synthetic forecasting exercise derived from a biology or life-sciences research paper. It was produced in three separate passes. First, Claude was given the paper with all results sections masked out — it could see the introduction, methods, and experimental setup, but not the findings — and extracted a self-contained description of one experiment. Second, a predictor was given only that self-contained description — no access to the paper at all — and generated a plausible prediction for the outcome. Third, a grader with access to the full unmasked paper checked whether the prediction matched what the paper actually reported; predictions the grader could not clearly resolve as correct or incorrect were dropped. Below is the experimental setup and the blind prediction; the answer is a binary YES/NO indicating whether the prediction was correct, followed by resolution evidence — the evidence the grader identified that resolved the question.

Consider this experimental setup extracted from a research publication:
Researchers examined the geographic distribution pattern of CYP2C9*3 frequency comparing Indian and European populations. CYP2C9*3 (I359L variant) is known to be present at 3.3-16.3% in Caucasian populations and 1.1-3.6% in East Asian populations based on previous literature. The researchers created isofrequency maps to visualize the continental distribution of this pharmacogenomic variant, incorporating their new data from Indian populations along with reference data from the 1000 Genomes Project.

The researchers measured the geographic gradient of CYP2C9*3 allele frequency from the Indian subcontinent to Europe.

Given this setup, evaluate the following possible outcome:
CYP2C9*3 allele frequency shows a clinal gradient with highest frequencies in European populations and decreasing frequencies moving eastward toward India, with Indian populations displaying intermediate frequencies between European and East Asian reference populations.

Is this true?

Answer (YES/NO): NO